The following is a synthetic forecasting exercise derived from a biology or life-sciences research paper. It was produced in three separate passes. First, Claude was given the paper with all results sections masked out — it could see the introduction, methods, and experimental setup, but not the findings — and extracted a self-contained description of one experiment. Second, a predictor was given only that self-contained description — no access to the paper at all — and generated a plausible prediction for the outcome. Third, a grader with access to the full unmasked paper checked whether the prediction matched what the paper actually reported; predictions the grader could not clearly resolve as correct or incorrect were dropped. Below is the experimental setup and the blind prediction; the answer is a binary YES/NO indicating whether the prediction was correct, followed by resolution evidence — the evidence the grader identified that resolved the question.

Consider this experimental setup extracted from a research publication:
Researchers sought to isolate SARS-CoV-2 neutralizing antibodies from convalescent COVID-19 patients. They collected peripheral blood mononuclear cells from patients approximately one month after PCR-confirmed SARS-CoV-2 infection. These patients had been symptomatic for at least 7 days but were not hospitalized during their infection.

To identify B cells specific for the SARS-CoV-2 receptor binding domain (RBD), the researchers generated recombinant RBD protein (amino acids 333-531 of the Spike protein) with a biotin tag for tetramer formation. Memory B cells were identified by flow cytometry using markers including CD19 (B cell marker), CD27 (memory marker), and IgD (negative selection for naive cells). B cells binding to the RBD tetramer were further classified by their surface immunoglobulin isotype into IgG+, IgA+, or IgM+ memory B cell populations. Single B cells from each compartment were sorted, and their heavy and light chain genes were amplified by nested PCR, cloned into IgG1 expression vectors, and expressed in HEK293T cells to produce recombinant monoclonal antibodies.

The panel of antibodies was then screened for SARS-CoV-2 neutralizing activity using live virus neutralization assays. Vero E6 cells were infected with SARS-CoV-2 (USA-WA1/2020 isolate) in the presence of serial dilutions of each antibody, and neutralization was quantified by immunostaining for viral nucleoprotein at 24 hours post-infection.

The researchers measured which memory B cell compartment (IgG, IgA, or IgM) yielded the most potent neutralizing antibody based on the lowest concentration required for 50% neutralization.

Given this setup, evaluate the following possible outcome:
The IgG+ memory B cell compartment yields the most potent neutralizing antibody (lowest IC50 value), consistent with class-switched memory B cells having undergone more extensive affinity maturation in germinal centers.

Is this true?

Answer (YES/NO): NO